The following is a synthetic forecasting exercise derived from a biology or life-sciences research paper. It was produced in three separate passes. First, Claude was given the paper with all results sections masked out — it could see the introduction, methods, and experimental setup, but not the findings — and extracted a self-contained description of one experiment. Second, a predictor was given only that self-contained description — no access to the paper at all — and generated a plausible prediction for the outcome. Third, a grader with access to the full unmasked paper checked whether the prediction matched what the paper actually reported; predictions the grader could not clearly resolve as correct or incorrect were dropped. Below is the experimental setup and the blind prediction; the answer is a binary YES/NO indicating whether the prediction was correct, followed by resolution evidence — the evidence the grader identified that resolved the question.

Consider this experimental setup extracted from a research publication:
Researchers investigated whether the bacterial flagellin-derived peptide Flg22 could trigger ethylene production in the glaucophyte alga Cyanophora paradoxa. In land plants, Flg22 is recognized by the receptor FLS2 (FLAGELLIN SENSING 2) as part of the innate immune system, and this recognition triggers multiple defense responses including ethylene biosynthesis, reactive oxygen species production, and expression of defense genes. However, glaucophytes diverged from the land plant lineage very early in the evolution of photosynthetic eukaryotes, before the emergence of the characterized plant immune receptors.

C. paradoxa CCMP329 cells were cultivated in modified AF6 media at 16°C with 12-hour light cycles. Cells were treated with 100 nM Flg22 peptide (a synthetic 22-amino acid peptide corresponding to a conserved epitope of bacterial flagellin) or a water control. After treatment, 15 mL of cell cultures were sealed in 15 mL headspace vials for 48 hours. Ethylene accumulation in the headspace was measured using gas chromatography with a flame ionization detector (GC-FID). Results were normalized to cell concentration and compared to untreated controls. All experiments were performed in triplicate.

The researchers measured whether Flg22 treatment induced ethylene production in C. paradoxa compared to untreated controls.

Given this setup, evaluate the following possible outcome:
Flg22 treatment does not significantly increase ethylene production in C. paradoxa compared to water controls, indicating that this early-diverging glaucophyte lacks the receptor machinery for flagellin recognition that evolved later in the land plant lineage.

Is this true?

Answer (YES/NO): YES